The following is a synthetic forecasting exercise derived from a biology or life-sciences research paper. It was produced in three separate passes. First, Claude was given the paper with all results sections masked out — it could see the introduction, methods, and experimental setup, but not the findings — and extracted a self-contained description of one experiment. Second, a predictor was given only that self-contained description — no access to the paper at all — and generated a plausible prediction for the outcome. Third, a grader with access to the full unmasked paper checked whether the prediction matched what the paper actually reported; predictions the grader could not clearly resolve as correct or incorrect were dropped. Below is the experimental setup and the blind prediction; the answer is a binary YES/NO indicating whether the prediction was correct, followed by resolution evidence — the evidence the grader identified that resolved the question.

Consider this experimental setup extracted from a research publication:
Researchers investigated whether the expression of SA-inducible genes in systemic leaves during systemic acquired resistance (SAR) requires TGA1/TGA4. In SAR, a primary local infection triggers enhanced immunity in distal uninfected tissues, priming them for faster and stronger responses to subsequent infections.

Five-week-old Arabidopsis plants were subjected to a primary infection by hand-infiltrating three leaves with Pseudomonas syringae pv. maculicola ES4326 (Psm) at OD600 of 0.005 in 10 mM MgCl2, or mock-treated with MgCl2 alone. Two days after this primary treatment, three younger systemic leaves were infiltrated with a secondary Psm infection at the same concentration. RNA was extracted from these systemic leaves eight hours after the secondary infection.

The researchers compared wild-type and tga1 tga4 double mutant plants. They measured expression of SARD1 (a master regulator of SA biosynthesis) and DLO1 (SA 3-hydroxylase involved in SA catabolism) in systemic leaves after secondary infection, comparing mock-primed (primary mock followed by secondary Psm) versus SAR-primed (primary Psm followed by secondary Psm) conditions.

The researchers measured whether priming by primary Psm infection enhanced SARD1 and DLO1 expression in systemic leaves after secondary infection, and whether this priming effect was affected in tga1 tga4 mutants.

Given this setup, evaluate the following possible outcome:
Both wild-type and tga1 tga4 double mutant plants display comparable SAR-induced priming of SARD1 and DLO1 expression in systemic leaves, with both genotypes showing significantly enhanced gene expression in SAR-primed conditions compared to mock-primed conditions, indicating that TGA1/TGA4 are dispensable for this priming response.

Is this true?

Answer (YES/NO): NO